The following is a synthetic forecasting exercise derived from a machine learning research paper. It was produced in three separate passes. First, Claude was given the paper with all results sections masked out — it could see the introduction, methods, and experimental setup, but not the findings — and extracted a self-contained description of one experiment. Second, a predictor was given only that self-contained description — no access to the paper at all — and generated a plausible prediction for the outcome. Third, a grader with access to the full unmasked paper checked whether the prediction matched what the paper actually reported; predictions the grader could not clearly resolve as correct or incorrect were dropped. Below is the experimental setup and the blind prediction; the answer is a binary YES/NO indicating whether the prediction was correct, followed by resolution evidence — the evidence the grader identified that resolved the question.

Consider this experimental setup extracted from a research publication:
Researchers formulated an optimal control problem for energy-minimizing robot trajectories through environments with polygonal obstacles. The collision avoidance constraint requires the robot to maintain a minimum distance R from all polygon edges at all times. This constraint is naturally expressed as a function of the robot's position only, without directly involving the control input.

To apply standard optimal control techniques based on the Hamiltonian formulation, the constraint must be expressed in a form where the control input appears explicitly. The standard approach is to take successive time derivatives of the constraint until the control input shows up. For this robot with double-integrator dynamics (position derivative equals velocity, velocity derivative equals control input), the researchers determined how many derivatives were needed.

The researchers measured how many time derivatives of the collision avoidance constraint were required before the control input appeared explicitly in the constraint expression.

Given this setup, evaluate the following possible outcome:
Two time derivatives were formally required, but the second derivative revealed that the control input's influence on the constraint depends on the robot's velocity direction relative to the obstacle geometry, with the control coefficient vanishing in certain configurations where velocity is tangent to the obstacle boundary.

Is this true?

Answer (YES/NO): NO